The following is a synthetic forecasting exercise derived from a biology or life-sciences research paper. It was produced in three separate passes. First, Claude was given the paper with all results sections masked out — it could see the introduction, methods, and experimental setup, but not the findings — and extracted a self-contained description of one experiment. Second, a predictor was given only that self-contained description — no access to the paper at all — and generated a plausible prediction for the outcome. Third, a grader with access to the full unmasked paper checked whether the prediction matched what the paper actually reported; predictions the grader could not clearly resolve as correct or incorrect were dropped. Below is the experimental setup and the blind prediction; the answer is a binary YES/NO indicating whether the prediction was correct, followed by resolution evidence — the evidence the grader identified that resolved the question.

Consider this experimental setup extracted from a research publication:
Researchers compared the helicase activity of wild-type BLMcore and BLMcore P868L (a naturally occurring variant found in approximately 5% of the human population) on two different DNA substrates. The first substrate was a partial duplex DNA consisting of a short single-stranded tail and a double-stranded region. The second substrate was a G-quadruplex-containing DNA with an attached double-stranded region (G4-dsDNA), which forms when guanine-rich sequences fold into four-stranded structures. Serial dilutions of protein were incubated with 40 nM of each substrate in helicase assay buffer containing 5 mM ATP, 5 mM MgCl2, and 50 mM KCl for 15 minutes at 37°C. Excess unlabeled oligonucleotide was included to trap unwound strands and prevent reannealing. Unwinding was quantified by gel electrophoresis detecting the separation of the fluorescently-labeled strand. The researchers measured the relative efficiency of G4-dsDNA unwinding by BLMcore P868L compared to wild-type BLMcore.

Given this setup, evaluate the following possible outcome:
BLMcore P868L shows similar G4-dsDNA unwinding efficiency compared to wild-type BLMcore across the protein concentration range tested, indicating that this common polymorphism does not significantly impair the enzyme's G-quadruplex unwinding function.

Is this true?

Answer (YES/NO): NO